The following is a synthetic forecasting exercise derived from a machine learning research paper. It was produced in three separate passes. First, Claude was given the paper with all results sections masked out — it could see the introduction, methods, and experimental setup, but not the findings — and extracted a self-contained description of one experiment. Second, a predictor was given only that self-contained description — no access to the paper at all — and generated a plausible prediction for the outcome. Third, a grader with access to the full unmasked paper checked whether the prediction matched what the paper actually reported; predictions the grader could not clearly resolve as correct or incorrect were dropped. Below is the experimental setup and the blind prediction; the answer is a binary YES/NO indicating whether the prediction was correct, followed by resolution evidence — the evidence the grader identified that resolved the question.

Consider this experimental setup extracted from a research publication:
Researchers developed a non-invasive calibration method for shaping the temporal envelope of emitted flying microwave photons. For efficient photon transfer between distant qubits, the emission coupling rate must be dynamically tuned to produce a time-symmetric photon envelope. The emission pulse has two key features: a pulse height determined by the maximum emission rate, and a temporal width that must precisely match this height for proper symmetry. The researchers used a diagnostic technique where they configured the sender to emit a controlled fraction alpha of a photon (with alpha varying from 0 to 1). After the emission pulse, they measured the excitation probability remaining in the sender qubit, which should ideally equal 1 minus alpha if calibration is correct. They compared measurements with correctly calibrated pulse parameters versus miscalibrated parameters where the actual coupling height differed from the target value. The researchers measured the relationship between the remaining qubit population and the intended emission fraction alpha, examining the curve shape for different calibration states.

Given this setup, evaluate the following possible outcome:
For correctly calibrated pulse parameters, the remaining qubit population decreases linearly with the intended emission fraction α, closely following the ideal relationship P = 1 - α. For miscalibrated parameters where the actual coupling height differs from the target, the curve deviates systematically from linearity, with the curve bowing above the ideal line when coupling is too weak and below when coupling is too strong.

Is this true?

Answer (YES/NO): YES